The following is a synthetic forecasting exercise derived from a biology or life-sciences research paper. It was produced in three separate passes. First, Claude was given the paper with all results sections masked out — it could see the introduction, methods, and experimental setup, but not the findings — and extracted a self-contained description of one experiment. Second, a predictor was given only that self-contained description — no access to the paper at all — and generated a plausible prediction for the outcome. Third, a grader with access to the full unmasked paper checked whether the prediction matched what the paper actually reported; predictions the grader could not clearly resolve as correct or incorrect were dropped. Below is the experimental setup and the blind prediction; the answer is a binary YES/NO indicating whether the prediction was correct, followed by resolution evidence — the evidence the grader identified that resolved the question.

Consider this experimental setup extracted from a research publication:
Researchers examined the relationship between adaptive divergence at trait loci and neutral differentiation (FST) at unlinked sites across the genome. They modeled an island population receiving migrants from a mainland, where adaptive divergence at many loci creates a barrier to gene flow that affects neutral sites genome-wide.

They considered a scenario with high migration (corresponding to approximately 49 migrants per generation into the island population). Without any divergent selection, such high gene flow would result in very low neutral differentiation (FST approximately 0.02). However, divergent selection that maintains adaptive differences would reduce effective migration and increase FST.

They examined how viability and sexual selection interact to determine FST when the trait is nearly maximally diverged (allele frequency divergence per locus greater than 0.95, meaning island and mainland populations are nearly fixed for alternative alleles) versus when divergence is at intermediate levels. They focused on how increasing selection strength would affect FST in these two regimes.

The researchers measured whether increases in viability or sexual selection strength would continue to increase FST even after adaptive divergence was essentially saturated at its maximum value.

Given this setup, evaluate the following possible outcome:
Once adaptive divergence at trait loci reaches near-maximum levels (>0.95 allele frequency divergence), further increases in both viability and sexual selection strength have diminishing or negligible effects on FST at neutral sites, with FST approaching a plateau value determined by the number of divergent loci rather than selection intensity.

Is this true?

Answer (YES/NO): NO